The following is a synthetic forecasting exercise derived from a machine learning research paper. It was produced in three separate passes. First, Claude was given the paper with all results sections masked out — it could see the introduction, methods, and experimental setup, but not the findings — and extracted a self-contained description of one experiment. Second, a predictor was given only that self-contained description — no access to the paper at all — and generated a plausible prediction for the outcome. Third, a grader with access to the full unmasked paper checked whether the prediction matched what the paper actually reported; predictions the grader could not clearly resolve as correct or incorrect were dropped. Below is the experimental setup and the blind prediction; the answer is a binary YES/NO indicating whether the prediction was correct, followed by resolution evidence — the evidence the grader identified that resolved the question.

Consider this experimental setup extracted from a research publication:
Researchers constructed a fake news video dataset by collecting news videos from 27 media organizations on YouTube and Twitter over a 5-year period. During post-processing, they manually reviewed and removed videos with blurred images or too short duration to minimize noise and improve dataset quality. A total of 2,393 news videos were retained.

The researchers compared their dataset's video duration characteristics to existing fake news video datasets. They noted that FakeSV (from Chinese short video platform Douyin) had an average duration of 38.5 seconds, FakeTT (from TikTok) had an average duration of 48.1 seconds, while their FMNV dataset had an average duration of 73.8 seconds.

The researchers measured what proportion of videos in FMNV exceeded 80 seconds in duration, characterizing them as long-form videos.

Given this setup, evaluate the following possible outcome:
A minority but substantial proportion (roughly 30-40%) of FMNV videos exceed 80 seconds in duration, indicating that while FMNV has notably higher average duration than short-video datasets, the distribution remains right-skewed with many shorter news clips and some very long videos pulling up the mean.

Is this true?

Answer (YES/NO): NO